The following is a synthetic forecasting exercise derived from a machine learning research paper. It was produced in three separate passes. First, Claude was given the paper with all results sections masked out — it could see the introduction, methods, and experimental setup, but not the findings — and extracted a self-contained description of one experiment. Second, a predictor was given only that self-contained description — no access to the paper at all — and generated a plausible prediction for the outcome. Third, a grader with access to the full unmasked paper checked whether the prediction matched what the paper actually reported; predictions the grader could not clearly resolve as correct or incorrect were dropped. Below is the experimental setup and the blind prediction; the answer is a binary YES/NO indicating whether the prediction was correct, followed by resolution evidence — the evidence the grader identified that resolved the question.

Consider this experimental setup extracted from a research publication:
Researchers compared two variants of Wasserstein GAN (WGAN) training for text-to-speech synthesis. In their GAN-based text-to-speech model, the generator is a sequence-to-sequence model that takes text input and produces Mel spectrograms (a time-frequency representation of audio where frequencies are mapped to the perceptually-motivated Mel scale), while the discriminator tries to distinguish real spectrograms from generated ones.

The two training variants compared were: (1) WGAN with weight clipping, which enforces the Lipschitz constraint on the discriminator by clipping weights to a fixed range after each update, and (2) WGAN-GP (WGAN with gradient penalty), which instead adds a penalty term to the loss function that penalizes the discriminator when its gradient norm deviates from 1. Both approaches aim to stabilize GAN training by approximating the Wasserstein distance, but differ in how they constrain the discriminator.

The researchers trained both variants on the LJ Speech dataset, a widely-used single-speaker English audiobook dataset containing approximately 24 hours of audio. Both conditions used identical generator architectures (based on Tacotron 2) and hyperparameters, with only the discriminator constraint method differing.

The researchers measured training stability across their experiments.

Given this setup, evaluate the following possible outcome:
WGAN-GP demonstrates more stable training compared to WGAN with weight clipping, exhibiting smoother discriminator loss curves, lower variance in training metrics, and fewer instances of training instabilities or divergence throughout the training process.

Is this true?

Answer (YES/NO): NO